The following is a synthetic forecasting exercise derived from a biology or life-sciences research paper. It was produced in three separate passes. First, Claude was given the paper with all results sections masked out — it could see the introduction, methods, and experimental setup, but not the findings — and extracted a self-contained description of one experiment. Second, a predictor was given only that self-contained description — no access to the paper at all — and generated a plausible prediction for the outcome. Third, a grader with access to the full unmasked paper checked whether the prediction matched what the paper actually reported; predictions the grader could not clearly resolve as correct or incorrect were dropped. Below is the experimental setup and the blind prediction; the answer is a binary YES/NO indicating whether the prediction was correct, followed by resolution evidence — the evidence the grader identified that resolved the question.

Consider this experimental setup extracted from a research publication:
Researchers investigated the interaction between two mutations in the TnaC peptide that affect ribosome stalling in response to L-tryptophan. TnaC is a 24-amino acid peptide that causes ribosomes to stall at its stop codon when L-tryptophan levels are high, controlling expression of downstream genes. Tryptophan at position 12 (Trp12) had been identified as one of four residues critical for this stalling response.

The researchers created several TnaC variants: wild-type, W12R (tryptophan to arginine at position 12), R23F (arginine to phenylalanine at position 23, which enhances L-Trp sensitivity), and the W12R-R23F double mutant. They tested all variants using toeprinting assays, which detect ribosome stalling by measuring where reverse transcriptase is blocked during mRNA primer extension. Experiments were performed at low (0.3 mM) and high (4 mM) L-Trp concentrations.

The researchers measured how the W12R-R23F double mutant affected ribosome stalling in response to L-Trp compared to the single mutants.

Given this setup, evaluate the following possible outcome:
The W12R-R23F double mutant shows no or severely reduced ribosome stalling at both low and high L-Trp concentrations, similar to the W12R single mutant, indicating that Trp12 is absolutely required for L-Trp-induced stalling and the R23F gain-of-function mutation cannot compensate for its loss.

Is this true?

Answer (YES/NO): YES